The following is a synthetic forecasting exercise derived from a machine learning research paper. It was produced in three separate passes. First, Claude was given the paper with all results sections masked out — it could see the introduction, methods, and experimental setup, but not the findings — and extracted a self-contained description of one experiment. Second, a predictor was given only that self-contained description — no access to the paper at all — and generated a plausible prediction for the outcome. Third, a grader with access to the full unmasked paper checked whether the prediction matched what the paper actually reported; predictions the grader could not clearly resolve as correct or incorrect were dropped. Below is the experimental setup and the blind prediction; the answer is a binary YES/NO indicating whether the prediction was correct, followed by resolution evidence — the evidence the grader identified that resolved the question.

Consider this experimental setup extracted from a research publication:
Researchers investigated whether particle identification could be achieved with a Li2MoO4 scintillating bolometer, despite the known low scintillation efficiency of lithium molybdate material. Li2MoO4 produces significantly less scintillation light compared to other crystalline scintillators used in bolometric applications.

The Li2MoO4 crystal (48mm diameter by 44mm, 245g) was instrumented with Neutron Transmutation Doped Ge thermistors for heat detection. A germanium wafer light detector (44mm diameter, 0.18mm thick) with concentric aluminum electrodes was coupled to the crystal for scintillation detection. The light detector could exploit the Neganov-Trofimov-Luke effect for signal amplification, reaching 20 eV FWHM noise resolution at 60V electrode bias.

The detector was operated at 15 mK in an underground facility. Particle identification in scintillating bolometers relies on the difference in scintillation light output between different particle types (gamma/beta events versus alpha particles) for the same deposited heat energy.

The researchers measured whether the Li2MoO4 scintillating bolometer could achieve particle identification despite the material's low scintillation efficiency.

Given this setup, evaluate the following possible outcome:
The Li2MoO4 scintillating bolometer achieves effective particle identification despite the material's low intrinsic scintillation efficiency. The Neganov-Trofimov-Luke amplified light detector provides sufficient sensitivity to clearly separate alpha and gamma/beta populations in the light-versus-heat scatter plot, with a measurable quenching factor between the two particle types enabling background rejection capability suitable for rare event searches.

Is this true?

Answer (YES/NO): YES